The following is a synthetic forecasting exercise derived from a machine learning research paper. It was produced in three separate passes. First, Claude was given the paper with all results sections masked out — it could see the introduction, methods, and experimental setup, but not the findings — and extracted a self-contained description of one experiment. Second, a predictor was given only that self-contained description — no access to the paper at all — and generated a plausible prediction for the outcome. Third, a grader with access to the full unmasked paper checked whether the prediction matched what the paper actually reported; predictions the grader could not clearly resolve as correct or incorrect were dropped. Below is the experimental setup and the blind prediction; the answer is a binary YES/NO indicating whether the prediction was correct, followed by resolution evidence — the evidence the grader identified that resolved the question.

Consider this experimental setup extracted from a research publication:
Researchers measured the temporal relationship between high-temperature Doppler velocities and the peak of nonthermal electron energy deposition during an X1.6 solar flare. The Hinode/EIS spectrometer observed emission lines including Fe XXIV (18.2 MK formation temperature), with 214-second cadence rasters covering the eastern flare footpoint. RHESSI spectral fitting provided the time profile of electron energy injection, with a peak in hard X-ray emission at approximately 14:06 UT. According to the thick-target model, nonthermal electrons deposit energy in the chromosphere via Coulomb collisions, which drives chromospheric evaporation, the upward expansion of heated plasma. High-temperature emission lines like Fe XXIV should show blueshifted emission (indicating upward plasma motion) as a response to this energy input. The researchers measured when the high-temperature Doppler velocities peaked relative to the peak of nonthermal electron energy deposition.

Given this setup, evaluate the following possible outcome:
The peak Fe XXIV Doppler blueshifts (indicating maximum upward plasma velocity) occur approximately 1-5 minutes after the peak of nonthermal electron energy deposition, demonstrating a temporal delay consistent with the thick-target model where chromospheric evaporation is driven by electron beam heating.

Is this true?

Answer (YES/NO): NO